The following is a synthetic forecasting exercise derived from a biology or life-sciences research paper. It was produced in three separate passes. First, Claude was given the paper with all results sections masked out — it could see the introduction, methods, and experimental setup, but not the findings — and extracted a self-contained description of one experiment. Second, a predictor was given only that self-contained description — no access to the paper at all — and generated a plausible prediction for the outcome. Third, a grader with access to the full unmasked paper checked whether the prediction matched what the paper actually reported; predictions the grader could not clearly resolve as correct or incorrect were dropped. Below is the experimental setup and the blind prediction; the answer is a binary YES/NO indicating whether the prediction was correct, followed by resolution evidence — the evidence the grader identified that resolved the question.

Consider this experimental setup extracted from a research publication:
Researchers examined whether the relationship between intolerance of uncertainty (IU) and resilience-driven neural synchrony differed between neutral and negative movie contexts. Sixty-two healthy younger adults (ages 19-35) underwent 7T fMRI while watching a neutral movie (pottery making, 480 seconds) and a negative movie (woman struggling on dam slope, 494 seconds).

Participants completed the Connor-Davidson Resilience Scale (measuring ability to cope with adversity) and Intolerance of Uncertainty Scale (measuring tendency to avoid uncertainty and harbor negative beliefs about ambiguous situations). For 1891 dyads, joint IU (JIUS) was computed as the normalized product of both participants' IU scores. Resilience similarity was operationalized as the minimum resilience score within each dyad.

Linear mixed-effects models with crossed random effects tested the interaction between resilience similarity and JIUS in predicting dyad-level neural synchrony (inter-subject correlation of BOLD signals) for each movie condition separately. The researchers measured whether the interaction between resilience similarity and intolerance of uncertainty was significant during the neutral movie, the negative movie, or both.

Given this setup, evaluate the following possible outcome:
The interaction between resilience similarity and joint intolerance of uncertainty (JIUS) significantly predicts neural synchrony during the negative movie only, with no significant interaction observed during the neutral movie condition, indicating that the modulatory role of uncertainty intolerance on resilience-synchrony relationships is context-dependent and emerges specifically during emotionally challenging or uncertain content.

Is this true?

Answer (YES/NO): NO